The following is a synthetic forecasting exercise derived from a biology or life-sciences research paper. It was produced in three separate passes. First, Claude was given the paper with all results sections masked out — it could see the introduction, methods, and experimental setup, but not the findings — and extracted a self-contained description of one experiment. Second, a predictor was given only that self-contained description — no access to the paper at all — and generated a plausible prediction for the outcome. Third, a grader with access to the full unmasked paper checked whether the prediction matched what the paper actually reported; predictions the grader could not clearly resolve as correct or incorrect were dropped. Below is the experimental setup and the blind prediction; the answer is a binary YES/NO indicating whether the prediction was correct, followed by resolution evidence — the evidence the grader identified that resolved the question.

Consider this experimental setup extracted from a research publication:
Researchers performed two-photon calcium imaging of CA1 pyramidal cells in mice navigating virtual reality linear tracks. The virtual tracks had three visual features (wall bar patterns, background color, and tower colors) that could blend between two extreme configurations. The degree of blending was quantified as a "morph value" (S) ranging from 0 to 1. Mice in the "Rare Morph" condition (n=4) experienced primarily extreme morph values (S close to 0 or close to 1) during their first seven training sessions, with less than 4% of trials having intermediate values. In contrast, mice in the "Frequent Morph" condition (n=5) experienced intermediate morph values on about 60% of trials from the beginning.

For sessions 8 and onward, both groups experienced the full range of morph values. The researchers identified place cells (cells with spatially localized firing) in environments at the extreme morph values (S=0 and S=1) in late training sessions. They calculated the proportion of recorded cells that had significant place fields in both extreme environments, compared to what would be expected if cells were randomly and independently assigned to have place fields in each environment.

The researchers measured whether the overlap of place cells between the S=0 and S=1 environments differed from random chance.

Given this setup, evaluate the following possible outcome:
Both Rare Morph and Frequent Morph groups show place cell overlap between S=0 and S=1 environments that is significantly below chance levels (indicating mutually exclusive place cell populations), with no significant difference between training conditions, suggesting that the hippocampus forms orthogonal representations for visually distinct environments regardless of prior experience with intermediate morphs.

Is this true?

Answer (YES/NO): NO